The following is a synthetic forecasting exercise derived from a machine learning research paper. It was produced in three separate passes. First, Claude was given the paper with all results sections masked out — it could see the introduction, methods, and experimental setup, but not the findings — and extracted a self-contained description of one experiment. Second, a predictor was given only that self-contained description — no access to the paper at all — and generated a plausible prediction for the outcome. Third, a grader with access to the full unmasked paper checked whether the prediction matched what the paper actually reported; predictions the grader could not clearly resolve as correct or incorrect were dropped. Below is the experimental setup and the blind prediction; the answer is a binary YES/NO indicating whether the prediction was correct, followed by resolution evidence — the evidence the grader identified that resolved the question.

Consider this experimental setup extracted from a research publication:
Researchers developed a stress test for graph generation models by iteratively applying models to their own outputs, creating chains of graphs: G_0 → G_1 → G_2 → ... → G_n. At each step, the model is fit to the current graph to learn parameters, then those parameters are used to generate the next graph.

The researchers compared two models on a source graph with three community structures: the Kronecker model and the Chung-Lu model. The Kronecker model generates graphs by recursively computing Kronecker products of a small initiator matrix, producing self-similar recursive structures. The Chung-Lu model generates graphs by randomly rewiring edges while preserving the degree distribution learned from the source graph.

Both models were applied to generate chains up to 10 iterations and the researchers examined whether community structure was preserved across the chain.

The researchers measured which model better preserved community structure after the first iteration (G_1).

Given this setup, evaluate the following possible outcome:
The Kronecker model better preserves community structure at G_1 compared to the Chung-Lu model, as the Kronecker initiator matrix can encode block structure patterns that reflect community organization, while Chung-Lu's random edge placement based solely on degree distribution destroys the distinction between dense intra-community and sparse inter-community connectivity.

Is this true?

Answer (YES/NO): NO